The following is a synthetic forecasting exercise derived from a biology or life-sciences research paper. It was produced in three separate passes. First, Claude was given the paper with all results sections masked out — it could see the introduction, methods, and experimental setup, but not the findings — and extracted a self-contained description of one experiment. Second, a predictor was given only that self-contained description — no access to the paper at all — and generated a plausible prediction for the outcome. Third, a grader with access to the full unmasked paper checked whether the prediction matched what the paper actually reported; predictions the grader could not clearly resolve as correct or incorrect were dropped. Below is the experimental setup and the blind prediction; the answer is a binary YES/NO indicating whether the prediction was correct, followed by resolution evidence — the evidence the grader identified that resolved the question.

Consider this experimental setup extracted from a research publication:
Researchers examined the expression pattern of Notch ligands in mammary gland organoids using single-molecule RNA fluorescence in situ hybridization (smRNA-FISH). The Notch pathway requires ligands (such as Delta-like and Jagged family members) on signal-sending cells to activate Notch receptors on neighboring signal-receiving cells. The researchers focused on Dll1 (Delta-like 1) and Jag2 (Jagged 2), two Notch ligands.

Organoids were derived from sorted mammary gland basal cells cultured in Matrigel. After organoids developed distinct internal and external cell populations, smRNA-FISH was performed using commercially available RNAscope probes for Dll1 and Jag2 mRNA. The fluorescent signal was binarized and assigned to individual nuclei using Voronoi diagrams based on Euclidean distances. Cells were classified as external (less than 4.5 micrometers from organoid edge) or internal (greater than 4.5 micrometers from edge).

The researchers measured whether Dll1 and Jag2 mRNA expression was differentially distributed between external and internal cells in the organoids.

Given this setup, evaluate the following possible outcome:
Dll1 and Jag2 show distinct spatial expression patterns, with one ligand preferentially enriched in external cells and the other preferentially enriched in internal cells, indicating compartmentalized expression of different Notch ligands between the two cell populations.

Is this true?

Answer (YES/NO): NO